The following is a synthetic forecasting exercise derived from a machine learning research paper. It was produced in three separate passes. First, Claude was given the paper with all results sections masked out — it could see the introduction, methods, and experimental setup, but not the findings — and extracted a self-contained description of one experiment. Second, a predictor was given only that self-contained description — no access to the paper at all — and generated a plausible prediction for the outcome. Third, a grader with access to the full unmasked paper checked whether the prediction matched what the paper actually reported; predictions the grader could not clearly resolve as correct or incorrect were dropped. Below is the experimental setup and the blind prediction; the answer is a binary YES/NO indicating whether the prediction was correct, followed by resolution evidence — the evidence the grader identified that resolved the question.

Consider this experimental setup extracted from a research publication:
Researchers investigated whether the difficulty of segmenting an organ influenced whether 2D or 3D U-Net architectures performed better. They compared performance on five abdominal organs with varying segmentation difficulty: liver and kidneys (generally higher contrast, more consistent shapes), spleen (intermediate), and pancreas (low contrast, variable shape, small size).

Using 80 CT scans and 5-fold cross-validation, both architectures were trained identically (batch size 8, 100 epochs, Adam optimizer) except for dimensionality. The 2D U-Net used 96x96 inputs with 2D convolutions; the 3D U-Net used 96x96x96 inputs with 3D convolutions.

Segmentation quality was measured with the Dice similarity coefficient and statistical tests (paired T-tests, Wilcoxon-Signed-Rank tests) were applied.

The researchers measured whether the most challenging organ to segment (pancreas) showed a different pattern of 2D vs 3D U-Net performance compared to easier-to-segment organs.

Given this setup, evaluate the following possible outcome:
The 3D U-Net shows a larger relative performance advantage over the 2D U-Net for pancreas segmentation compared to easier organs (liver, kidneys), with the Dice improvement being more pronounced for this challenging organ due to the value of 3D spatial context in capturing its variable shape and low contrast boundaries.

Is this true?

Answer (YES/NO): NO